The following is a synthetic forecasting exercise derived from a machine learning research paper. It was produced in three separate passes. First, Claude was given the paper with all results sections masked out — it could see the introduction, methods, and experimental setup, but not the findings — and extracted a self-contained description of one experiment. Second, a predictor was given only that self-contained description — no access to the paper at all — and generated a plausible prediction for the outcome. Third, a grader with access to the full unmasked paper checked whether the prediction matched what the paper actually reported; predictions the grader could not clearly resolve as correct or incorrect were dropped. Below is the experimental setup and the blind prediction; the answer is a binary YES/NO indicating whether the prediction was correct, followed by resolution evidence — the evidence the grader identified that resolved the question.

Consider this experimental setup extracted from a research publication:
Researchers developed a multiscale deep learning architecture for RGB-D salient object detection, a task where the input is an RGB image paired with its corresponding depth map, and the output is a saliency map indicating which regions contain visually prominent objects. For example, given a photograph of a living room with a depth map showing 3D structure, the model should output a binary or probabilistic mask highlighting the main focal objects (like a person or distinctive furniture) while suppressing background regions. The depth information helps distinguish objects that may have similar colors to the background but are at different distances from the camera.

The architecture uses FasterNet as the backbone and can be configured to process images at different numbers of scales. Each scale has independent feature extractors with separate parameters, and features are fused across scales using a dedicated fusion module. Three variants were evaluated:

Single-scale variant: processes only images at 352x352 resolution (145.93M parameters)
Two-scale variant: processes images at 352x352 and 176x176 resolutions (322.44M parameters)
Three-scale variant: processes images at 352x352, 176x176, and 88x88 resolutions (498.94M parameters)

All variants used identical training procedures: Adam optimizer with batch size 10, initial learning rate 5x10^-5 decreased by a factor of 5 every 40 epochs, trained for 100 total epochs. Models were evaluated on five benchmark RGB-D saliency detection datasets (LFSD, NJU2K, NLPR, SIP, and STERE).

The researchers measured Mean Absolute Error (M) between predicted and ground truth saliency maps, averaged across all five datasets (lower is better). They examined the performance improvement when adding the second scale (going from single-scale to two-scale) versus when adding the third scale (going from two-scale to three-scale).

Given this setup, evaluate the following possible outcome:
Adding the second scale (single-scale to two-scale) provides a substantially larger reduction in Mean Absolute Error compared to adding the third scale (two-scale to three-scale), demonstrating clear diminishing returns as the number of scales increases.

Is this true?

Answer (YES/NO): NO